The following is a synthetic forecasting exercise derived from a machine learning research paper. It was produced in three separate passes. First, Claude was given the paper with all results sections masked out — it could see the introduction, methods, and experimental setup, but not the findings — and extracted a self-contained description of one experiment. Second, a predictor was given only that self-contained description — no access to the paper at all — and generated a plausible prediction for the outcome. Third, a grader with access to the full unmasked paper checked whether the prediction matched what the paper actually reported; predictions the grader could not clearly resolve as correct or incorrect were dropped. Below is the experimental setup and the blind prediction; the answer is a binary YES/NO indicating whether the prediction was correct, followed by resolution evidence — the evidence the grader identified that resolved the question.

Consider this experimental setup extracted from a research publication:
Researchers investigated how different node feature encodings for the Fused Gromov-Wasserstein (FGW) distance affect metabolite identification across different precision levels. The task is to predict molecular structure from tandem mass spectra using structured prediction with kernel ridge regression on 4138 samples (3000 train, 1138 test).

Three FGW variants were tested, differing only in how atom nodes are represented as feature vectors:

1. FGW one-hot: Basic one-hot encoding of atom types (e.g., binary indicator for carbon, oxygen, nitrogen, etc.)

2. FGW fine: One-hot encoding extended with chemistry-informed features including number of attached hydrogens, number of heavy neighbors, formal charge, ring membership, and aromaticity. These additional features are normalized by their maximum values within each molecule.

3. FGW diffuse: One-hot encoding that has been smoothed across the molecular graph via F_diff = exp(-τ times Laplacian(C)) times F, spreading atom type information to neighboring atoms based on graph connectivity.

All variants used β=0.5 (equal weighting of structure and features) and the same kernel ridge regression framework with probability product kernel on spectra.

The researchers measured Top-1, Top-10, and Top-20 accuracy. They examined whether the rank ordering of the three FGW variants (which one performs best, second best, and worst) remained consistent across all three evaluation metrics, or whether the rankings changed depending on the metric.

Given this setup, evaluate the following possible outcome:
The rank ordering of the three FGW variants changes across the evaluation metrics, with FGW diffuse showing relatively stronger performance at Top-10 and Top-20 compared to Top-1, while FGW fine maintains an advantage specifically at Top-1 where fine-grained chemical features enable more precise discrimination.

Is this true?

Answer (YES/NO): NO